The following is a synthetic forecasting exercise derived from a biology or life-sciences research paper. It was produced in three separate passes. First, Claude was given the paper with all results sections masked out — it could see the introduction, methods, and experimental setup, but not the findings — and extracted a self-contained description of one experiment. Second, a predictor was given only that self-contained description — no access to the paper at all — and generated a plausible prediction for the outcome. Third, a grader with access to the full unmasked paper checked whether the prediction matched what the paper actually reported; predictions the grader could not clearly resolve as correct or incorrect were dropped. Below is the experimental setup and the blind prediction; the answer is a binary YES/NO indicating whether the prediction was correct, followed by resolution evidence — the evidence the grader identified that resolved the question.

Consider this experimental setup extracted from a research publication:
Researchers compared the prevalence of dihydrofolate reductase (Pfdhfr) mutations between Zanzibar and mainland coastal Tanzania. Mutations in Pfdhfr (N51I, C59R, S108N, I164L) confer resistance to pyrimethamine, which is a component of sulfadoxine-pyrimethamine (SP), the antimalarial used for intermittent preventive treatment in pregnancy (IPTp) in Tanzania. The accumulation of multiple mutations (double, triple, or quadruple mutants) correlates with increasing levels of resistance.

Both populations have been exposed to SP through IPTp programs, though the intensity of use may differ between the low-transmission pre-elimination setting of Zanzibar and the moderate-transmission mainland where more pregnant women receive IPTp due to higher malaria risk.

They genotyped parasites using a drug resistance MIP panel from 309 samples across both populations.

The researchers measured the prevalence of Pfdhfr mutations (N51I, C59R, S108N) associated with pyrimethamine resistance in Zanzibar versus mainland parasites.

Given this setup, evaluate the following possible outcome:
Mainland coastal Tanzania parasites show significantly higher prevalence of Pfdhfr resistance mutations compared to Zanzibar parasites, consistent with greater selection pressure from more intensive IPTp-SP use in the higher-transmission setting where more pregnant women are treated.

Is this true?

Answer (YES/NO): NO